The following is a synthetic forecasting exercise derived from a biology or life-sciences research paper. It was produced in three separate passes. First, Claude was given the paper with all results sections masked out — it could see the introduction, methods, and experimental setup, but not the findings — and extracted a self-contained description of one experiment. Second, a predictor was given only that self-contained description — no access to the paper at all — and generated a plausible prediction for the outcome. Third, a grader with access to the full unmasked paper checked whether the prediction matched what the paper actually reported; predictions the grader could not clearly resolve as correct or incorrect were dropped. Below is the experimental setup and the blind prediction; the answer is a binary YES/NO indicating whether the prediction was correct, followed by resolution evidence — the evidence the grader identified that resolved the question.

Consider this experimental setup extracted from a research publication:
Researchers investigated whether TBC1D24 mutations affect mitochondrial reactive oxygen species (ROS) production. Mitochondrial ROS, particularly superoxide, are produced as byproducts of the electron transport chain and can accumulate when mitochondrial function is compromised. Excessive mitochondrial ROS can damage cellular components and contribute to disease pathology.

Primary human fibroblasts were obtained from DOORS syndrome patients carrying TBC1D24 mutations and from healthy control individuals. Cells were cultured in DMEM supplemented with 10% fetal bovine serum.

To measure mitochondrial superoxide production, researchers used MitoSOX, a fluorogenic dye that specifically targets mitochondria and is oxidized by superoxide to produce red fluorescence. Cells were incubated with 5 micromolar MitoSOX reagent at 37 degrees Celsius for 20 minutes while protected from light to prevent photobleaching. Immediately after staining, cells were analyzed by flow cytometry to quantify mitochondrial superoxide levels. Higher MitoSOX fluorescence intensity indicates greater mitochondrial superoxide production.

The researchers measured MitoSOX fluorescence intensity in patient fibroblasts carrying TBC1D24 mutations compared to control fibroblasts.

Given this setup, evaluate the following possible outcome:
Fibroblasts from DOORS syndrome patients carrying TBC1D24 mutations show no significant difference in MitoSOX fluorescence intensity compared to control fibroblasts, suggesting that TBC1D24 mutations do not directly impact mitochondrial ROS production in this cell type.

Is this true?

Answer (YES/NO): NO